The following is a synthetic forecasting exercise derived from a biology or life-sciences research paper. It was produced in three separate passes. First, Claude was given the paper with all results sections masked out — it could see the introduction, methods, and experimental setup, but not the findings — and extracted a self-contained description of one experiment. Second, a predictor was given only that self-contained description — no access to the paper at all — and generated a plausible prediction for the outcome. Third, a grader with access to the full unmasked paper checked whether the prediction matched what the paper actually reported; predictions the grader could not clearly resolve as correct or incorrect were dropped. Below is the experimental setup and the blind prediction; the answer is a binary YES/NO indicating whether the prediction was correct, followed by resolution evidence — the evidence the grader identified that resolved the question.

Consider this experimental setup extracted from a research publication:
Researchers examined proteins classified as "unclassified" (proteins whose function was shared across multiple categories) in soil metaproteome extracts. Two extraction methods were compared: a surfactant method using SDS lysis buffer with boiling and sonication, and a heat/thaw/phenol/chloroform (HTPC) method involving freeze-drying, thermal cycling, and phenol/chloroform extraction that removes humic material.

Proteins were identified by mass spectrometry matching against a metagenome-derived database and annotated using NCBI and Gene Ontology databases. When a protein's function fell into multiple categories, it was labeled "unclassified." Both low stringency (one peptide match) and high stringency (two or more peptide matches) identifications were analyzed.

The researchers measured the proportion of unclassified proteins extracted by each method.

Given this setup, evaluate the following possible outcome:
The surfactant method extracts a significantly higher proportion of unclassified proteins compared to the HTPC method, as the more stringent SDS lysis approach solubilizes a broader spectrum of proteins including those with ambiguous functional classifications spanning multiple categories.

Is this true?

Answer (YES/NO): NO